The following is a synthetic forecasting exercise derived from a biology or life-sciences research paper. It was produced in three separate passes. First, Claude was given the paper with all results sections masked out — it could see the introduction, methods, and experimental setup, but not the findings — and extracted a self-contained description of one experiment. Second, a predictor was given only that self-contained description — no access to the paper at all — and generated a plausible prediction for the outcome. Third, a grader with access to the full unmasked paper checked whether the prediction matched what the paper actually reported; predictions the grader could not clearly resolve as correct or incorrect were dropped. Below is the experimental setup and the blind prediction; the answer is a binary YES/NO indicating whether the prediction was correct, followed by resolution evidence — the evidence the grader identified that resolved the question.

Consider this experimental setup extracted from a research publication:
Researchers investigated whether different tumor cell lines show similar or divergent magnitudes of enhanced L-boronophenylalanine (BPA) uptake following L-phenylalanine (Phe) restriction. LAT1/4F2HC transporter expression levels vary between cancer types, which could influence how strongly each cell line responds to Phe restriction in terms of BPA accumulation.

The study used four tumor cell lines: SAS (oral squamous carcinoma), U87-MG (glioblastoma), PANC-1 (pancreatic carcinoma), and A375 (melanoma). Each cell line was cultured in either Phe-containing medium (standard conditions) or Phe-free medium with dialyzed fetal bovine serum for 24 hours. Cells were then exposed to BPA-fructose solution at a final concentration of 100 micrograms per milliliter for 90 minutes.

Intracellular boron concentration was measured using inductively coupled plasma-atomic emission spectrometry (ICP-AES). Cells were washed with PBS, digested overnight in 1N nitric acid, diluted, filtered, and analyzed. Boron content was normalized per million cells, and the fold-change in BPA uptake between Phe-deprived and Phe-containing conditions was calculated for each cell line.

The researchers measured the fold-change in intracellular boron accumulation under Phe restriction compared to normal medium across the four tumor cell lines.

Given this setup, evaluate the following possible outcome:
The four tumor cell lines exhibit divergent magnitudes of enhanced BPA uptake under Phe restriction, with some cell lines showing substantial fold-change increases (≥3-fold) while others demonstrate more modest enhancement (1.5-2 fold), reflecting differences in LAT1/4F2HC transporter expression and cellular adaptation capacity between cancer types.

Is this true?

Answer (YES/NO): NO